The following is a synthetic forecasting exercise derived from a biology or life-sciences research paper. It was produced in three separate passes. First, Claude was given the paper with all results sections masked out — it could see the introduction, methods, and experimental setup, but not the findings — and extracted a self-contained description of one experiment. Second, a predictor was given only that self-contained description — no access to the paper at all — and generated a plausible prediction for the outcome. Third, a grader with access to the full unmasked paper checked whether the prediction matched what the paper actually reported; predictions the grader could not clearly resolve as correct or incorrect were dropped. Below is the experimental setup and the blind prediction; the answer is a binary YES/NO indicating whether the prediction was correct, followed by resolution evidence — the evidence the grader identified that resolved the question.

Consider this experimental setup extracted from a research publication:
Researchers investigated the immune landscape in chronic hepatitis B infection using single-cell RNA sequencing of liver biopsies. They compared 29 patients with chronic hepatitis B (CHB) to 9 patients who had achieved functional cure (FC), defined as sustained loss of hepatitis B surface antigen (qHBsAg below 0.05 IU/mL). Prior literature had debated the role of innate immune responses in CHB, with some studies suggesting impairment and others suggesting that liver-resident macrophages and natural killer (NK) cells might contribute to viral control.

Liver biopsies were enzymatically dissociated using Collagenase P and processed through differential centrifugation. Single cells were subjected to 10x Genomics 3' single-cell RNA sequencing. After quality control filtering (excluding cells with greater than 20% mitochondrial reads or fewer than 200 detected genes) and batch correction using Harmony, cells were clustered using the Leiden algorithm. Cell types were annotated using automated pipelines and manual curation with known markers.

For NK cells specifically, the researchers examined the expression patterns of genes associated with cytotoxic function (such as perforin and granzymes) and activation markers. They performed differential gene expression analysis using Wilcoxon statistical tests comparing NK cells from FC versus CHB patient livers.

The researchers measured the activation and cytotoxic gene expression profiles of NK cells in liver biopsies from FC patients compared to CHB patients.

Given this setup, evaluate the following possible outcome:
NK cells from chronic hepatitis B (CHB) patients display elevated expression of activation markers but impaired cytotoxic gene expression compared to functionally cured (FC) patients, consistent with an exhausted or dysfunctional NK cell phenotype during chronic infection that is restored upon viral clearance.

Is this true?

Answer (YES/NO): NO